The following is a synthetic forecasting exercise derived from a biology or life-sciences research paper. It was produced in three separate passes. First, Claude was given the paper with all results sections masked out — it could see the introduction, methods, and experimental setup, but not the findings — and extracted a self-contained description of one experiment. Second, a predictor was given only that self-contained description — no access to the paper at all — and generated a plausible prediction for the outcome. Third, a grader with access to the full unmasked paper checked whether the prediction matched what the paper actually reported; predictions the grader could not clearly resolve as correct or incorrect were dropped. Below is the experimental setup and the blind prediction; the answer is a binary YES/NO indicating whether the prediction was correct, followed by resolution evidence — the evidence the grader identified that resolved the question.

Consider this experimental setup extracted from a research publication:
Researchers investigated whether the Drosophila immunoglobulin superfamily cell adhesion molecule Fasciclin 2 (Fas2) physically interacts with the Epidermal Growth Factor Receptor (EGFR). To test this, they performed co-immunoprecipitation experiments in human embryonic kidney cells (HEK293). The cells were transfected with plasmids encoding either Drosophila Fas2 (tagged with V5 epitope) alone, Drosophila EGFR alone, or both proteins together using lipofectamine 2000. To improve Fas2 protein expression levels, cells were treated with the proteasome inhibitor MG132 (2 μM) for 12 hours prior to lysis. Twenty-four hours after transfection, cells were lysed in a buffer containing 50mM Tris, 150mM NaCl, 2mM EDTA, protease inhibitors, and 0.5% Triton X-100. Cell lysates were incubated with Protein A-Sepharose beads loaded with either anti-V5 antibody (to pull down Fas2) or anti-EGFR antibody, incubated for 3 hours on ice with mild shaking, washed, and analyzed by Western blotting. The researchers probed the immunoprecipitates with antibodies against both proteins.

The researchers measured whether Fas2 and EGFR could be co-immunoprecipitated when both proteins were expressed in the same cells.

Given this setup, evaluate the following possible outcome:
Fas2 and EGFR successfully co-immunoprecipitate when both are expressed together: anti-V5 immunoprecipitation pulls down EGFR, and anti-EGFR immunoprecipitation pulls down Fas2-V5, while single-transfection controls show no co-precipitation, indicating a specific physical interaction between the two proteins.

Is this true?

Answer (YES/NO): YES